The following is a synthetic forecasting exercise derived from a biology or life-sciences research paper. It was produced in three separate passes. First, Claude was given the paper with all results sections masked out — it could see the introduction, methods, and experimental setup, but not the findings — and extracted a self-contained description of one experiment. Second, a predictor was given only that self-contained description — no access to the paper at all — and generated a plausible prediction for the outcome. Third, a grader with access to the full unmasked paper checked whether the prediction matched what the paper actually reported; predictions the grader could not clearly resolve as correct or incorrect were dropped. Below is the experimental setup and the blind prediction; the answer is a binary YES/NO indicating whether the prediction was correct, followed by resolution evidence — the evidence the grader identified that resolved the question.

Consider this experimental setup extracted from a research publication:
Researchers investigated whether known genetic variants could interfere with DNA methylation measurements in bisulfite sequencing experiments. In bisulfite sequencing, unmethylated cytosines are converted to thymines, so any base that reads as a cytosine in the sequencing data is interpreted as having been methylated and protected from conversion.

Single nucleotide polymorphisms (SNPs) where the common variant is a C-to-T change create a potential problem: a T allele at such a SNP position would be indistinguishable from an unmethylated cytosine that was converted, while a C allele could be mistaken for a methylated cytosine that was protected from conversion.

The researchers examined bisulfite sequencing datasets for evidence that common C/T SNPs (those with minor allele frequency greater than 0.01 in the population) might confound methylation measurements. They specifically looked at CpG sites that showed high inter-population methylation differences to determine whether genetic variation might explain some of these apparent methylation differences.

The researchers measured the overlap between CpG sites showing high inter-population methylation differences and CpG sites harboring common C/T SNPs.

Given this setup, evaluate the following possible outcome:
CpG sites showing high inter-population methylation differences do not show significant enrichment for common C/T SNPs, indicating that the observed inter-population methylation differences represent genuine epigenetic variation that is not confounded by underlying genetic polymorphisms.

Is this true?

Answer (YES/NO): NO